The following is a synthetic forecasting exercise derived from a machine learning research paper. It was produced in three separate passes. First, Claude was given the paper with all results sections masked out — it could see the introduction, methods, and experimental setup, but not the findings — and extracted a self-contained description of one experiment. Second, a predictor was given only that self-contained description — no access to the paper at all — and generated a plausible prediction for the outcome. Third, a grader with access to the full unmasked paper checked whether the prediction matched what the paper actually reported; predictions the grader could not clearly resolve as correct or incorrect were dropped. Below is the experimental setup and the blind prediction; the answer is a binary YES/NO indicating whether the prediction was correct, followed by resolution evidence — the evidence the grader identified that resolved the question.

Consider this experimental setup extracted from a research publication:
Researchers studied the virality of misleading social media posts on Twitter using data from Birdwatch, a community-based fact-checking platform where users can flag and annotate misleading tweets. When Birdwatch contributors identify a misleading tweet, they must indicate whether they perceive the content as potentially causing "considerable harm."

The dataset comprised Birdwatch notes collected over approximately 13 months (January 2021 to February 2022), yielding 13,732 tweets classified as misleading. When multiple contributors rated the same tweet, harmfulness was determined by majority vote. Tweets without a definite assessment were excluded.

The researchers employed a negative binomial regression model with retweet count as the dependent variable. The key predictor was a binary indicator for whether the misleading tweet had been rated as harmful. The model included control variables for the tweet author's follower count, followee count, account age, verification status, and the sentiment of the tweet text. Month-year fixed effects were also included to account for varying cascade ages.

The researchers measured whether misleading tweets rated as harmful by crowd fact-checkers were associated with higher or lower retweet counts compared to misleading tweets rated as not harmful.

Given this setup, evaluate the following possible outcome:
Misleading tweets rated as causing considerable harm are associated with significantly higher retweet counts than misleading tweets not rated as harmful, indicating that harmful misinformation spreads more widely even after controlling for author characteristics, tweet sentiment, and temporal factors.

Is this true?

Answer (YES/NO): NO